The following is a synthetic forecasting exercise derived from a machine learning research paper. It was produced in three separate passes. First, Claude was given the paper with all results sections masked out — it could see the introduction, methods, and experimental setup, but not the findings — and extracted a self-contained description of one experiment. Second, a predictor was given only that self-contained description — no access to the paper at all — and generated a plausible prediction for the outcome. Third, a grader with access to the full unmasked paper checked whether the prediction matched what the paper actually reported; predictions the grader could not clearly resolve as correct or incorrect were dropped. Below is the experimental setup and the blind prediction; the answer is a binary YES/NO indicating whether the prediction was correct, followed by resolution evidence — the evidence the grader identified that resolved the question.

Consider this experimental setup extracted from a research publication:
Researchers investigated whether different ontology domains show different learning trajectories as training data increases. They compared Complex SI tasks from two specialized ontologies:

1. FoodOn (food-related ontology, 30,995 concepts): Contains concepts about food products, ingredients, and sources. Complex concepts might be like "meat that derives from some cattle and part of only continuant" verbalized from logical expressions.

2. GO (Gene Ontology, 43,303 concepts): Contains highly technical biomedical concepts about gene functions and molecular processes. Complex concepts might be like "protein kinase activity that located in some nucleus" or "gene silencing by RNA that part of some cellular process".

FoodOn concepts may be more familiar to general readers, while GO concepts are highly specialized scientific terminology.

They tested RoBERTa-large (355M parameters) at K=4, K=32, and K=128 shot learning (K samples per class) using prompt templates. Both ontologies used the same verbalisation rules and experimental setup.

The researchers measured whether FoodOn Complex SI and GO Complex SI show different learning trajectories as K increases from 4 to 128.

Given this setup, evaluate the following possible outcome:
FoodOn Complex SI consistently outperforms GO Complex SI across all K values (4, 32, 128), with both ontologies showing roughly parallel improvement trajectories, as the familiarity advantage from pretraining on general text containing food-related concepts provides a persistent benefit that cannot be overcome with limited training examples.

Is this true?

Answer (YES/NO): NO